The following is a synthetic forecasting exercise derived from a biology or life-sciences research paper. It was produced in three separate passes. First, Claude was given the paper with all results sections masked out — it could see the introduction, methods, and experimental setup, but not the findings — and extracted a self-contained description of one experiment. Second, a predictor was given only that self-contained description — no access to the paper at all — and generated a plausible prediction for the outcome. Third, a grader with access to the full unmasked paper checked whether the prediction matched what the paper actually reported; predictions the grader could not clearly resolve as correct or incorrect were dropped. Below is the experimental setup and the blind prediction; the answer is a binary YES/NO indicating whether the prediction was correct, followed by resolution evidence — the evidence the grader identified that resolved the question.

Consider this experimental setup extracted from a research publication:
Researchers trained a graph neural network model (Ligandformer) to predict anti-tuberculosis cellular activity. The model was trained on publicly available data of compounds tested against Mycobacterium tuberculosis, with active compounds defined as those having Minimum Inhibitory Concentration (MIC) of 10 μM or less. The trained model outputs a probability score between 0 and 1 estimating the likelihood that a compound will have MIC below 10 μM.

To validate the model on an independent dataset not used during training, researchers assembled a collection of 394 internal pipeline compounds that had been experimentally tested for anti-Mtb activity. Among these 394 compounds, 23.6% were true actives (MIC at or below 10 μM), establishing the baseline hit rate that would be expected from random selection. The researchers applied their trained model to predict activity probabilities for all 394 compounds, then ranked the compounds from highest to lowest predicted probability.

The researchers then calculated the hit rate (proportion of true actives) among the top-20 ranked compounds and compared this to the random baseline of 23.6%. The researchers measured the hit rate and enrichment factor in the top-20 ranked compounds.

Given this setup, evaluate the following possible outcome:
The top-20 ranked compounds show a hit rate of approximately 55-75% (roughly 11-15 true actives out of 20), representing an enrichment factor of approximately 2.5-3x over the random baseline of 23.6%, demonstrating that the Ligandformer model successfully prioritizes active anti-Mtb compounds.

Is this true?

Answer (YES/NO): NO